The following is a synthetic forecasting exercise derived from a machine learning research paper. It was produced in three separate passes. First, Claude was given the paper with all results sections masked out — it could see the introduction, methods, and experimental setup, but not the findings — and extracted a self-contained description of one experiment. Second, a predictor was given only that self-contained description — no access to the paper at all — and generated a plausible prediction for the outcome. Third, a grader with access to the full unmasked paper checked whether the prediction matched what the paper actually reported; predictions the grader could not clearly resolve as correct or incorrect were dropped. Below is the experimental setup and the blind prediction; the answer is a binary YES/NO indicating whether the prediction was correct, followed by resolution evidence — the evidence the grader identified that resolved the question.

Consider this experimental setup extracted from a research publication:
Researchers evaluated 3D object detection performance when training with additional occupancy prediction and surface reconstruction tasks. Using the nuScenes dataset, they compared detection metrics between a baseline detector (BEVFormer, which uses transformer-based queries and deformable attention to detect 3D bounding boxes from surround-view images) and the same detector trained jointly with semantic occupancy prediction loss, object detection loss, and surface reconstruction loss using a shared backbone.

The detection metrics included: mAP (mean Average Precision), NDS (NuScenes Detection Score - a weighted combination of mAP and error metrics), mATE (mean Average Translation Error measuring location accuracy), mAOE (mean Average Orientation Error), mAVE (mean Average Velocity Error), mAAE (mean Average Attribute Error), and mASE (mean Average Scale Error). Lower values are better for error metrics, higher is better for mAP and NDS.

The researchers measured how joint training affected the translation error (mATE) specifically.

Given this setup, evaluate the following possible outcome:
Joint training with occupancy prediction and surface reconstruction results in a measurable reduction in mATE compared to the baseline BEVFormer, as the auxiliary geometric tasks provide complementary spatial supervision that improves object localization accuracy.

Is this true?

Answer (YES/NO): YES